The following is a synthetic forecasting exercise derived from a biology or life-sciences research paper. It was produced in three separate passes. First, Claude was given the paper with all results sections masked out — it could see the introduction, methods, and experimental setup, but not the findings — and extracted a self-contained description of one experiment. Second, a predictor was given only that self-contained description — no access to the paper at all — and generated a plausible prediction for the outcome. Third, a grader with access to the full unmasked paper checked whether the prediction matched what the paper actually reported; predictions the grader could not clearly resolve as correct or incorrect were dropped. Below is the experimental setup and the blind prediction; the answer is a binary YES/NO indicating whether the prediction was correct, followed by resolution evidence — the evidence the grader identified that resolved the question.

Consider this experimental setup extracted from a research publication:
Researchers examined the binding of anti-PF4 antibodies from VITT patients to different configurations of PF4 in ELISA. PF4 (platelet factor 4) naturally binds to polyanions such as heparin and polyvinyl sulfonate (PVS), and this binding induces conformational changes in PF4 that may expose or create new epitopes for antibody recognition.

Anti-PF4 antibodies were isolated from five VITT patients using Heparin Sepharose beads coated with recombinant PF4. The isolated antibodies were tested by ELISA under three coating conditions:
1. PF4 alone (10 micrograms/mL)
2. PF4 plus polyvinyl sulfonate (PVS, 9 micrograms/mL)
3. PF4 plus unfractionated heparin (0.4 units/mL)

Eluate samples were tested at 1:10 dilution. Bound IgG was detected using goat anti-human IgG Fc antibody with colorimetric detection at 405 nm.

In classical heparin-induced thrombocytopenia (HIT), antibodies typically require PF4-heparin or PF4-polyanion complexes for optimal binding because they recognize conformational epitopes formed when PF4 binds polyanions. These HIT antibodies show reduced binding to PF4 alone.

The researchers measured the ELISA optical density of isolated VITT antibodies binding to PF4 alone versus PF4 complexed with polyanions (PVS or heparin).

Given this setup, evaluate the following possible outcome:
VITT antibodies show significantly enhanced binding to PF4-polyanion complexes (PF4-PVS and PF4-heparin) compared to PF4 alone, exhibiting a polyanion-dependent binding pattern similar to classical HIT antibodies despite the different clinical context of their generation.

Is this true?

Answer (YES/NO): NO